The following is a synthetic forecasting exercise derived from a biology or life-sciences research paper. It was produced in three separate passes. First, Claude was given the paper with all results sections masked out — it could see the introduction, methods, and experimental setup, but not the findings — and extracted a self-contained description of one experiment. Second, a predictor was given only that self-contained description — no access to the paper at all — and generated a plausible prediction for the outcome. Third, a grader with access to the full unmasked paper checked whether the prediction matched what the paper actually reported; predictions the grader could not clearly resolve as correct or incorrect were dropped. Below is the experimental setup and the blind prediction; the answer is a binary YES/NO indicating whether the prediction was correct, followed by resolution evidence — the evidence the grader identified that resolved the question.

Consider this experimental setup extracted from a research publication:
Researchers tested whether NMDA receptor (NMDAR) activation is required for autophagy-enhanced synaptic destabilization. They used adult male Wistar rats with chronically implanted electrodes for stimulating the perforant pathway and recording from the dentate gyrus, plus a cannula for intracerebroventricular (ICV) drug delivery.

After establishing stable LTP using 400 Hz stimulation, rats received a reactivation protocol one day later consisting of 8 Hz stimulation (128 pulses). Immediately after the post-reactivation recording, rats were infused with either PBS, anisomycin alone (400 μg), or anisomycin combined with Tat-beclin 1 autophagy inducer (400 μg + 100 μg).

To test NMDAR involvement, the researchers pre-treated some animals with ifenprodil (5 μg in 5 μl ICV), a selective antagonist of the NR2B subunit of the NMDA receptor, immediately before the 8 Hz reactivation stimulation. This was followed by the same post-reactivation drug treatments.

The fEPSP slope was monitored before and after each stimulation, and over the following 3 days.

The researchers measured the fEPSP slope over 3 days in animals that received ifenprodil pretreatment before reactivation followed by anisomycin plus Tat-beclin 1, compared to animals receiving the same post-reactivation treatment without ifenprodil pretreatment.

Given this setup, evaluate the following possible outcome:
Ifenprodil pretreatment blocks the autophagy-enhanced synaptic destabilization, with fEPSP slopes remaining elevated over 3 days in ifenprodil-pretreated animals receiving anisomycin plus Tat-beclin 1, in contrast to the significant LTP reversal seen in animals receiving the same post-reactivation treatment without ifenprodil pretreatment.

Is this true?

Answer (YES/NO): YES